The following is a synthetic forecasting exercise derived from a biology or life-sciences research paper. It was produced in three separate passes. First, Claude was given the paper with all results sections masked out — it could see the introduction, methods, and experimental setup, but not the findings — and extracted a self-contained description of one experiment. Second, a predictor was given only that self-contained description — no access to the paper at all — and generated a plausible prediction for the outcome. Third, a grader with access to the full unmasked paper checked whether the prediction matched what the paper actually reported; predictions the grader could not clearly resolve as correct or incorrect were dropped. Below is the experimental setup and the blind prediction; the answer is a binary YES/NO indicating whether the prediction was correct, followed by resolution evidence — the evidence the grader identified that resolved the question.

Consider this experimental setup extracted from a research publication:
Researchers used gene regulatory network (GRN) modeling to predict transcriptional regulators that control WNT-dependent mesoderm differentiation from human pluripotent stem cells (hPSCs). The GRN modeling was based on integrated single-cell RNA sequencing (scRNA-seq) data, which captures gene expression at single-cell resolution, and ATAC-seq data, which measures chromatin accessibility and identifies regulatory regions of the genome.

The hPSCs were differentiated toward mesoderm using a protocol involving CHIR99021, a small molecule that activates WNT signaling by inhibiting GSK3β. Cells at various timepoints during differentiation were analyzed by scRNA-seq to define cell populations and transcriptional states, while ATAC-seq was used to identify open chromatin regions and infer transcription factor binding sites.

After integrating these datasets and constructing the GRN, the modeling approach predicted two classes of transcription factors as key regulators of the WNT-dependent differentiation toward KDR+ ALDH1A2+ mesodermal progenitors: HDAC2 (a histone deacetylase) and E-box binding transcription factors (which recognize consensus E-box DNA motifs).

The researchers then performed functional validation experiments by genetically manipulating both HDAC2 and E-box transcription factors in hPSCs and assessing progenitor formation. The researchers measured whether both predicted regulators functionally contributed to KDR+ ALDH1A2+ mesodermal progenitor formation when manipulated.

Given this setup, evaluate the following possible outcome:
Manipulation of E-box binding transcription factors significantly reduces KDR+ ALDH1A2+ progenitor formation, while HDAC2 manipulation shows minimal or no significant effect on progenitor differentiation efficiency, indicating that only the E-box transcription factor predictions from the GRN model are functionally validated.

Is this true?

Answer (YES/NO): NO